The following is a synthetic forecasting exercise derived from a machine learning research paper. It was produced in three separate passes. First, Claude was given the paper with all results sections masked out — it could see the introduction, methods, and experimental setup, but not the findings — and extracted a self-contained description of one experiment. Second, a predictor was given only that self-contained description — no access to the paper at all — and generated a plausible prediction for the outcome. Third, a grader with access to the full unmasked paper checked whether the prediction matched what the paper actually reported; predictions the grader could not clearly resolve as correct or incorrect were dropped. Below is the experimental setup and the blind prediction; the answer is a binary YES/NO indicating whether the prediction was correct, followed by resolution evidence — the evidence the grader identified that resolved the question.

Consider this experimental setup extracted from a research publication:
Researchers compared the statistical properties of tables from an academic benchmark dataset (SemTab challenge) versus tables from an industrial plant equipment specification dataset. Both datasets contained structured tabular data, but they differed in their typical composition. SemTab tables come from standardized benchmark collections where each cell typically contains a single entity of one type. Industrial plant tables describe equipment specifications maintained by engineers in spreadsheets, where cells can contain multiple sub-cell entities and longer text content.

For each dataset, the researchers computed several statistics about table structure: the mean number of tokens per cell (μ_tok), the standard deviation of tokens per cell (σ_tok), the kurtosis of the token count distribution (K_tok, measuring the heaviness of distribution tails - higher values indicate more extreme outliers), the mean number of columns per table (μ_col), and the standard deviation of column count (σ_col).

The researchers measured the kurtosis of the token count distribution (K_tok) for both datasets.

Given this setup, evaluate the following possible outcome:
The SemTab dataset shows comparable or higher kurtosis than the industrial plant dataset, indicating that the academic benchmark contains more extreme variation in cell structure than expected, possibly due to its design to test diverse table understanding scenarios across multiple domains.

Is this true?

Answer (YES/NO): NO